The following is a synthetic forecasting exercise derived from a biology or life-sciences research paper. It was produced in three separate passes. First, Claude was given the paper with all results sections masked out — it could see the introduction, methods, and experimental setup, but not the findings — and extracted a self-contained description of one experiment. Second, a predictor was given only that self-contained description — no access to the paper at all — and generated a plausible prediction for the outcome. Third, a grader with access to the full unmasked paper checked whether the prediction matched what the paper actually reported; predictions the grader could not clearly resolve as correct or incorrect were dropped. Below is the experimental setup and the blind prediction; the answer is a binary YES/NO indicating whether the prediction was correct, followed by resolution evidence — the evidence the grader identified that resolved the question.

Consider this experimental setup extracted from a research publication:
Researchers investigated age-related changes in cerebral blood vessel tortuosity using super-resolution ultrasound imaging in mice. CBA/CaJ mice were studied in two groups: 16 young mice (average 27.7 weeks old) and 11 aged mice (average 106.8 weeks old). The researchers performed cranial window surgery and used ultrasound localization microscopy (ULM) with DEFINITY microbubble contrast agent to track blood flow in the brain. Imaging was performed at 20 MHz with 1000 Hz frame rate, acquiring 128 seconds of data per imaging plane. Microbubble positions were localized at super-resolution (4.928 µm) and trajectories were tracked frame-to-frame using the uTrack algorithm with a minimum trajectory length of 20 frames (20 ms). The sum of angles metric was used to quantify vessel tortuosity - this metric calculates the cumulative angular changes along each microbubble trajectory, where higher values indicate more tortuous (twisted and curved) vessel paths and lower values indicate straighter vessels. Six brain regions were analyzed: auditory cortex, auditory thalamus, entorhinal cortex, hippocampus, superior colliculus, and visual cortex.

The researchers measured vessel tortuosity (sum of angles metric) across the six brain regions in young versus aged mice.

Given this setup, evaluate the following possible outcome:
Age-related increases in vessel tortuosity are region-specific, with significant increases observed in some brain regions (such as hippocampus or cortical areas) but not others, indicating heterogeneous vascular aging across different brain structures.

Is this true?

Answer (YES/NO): NO